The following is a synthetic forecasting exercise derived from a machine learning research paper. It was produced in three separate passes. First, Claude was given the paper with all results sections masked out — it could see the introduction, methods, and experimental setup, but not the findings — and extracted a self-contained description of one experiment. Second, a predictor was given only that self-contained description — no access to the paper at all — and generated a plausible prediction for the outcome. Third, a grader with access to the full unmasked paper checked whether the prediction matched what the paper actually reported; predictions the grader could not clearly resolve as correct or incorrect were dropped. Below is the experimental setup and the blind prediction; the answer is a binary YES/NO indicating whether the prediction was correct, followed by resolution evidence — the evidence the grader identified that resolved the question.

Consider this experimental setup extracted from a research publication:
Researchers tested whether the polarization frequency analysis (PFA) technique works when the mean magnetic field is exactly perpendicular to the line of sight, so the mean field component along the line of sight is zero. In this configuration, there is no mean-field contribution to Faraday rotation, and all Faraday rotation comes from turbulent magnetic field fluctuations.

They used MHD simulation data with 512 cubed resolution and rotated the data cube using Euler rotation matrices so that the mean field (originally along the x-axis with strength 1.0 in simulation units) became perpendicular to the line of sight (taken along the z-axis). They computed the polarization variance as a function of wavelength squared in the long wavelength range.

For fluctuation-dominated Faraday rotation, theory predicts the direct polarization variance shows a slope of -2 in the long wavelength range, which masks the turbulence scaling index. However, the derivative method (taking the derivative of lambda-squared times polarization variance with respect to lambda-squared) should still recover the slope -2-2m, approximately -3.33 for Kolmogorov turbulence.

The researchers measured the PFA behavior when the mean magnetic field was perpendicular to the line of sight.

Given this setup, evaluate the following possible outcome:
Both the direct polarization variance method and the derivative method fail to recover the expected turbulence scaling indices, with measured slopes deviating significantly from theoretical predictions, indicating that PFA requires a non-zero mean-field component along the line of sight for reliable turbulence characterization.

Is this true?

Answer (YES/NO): NO